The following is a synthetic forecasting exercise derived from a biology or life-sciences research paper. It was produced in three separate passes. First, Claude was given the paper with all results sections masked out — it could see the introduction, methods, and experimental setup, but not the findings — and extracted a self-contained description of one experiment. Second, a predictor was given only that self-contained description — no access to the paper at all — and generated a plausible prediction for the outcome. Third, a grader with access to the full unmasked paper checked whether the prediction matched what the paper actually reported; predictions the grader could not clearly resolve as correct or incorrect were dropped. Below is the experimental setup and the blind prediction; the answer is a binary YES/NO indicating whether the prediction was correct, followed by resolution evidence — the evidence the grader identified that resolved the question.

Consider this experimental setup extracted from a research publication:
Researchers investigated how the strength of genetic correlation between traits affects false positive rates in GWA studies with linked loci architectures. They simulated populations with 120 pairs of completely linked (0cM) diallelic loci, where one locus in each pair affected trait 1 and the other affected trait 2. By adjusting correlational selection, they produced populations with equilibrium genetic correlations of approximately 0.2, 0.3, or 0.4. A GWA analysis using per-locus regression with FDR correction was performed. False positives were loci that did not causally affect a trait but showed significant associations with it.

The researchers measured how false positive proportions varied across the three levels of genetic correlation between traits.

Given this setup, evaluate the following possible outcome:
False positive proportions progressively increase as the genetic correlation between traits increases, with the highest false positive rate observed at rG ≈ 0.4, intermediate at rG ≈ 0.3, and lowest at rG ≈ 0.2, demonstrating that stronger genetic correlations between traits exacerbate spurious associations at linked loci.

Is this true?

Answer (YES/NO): YES